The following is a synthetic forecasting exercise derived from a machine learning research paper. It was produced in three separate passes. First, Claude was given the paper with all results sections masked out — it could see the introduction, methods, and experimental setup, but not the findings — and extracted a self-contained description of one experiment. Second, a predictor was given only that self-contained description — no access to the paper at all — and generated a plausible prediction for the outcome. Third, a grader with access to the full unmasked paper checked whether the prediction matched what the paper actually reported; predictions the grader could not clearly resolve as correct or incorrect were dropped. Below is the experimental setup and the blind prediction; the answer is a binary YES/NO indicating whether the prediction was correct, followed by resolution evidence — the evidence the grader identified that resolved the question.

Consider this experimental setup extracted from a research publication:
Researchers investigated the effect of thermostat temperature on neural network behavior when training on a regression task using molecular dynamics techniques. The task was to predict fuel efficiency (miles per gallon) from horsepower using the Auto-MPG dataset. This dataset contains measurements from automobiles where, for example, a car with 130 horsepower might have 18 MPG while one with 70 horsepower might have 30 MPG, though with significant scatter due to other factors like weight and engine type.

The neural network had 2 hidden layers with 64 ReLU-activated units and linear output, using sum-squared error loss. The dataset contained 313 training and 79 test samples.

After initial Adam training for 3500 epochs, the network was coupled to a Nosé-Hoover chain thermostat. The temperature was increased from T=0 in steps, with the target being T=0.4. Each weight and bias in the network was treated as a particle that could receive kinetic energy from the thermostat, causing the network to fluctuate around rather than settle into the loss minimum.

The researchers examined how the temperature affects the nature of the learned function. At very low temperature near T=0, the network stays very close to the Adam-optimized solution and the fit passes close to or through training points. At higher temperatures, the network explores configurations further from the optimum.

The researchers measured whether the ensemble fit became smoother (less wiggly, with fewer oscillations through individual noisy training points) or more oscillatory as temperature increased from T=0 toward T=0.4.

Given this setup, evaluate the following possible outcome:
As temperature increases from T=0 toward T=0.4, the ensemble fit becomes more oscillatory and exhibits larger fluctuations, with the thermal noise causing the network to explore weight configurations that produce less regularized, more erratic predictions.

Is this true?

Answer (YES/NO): NO